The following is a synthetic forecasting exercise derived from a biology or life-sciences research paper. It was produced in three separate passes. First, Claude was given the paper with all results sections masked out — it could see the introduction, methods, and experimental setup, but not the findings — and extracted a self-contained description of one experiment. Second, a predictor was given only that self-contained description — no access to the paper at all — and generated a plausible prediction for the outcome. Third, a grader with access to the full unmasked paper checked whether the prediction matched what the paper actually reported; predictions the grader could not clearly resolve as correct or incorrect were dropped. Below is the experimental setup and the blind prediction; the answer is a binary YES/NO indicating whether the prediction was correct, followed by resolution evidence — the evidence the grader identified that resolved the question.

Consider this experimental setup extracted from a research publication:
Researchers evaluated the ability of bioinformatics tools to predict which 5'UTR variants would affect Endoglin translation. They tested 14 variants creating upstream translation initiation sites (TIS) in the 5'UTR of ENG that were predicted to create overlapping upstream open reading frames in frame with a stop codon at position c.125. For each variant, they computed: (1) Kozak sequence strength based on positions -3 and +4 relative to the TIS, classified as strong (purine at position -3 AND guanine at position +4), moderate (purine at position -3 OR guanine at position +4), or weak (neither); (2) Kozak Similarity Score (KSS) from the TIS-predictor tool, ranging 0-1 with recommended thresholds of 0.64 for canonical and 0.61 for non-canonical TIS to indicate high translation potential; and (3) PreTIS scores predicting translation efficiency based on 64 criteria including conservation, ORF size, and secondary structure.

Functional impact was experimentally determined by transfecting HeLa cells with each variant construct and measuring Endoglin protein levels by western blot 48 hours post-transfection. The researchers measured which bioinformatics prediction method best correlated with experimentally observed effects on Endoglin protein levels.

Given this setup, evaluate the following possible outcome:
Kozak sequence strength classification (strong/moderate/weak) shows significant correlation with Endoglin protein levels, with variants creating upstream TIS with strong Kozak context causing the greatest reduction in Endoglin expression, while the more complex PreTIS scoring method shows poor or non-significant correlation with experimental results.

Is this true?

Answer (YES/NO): NO